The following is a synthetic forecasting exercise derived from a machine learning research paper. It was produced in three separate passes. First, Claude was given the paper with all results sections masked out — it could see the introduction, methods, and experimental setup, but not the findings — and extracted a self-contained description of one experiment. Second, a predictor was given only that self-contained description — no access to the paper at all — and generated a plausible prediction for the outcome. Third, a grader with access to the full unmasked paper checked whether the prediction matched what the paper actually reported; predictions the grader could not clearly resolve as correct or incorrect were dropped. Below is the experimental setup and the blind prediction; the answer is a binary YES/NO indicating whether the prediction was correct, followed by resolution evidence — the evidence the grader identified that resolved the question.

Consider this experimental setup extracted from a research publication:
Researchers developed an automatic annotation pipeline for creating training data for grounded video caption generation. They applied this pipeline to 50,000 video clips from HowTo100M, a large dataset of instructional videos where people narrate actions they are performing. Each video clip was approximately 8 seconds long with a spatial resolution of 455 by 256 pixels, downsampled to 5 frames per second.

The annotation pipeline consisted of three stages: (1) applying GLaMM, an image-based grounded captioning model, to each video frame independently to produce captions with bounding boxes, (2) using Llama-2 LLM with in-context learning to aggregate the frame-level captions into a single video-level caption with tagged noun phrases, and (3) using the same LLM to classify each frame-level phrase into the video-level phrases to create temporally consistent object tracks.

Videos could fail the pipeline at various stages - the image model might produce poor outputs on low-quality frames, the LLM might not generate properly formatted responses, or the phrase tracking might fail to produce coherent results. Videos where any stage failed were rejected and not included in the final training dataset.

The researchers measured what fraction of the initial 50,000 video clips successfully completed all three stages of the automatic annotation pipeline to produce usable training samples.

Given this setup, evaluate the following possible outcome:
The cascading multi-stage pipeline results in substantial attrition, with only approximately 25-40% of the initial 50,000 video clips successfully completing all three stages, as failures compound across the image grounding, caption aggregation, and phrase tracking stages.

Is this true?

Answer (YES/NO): NO